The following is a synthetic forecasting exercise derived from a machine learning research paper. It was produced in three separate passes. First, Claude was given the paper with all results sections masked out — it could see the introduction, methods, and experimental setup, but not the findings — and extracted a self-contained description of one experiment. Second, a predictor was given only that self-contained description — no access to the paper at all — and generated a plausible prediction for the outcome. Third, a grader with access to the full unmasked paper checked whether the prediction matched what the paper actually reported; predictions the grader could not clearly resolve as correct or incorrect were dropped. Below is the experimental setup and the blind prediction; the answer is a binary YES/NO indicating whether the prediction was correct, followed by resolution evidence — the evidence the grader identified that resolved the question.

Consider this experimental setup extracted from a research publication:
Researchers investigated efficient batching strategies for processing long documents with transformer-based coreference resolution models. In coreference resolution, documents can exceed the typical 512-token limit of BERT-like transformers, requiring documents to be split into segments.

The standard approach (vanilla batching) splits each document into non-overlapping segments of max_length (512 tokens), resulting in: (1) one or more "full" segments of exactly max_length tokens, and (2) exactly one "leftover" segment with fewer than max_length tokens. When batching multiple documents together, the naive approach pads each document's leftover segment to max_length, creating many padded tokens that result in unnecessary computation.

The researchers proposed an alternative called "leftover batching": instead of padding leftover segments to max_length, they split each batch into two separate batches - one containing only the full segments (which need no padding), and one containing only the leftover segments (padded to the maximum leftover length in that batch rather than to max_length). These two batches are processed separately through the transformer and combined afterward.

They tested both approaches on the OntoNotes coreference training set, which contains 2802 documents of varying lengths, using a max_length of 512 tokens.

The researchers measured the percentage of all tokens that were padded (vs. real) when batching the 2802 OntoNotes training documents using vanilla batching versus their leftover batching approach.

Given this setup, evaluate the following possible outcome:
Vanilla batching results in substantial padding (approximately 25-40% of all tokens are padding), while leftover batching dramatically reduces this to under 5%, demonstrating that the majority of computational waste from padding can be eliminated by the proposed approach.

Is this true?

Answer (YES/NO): YES